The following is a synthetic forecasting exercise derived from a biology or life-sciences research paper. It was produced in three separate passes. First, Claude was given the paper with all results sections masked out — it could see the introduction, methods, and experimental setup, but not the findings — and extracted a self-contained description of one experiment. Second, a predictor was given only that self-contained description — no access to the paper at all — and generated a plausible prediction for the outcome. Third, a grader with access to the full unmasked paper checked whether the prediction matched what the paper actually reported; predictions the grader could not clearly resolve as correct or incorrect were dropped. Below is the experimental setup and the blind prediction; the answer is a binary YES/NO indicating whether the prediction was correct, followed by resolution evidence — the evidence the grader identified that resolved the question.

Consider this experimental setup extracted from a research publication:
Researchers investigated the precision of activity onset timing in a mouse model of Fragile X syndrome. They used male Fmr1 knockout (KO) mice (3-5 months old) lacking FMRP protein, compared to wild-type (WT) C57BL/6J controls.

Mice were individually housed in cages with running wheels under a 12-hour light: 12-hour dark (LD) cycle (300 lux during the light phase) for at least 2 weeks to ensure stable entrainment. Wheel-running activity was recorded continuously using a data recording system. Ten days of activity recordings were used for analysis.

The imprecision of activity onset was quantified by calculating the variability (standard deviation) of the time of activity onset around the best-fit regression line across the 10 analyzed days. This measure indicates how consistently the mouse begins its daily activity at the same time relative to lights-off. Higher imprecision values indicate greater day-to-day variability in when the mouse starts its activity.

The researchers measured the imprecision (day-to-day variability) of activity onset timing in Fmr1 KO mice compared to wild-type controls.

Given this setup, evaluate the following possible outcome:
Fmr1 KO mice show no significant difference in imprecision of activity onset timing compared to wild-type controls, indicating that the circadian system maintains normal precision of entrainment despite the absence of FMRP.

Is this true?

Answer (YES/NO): NO